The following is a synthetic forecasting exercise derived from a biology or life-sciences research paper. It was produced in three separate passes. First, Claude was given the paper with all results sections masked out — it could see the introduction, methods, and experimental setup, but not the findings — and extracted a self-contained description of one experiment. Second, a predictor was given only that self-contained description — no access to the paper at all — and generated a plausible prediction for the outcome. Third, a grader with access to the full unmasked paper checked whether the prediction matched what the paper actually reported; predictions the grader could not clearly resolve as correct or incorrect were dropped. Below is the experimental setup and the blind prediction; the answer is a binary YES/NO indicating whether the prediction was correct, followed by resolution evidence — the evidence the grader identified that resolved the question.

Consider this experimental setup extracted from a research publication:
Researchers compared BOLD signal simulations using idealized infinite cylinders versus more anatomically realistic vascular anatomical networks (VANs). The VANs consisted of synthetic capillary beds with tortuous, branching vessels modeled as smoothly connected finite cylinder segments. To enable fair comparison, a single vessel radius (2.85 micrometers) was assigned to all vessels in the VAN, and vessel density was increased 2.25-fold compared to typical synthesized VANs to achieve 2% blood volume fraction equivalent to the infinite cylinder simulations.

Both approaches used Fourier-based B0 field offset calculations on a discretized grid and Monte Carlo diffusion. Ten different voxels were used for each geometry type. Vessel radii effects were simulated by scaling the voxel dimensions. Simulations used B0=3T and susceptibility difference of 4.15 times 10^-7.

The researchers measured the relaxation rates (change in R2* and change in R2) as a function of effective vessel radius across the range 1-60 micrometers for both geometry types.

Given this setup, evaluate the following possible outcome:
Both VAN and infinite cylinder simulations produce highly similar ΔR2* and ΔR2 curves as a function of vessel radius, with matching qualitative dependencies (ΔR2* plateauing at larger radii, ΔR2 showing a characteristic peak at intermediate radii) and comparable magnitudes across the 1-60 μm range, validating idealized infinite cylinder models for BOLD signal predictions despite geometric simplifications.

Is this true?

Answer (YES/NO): NO